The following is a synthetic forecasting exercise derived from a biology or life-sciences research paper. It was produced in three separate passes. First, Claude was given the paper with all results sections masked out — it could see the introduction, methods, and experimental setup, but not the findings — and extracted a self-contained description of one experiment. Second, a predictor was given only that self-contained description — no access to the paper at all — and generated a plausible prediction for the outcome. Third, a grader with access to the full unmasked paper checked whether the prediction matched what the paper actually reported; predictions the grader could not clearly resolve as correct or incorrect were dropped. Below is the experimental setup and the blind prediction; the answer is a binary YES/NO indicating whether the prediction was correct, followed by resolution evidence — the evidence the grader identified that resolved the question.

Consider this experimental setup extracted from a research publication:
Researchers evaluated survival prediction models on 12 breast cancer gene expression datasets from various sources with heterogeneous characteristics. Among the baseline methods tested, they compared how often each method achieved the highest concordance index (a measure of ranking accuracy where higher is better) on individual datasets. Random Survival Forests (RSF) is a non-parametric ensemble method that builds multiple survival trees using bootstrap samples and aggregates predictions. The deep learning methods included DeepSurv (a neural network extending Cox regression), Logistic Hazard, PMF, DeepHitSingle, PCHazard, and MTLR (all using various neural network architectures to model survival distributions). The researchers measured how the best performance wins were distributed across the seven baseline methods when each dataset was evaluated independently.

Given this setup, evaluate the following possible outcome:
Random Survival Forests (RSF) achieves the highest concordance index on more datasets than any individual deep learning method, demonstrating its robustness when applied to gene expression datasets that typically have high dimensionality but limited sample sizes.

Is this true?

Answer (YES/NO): YES